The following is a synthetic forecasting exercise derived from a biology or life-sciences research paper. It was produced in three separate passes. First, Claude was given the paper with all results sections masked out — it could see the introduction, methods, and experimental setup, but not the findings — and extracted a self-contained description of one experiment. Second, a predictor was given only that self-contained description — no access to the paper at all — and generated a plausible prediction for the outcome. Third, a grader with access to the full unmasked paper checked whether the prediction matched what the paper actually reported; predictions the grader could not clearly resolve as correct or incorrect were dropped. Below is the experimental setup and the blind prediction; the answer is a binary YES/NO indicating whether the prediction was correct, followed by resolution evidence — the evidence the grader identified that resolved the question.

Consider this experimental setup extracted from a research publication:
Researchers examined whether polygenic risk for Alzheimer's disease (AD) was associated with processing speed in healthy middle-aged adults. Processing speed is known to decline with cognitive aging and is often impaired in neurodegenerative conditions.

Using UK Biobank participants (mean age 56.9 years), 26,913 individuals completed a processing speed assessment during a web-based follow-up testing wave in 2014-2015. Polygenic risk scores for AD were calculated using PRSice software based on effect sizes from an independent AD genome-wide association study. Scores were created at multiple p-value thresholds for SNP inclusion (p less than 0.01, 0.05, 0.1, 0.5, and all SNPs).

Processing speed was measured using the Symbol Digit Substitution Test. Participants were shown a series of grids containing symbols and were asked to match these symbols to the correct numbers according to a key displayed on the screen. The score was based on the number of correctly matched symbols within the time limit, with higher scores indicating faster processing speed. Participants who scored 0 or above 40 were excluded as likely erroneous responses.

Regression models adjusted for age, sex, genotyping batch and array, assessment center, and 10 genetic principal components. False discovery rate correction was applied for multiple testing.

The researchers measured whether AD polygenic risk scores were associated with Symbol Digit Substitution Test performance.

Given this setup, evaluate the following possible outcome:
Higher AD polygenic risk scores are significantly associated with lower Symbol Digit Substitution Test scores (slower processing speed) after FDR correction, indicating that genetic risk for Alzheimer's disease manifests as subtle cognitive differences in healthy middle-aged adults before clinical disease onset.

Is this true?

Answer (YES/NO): YES